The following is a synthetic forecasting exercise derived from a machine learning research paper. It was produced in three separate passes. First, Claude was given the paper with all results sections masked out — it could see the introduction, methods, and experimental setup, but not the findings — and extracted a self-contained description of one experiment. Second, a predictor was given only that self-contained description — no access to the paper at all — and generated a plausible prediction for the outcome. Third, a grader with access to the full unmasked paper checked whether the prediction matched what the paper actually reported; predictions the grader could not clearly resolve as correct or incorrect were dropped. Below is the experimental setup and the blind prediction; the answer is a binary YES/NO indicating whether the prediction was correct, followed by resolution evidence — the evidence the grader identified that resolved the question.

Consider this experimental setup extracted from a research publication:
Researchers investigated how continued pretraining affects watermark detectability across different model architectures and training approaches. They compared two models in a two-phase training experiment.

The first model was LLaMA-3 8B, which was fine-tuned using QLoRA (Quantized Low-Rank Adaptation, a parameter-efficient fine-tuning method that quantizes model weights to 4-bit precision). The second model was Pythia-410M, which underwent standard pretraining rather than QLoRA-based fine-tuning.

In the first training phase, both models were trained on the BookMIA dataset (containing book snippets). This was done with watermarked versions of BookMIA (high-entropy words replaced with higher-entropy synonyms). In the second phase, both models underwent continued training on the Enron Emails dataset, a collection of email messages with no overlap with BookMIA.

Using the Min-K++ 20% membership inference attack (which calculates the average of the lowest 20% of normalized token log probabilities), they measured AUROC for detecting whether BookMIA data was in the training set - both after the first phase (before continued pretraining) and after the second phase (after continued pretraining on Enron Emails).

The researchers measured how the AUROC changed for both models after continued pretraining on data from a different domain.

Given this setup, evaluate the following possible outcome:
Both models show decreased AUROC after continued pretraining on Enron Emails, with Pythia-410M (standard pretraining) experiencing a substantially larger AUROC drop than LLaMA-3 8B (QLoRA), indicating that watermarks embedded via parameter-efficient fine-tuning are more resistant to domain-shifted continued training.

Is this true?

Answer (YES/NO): YES